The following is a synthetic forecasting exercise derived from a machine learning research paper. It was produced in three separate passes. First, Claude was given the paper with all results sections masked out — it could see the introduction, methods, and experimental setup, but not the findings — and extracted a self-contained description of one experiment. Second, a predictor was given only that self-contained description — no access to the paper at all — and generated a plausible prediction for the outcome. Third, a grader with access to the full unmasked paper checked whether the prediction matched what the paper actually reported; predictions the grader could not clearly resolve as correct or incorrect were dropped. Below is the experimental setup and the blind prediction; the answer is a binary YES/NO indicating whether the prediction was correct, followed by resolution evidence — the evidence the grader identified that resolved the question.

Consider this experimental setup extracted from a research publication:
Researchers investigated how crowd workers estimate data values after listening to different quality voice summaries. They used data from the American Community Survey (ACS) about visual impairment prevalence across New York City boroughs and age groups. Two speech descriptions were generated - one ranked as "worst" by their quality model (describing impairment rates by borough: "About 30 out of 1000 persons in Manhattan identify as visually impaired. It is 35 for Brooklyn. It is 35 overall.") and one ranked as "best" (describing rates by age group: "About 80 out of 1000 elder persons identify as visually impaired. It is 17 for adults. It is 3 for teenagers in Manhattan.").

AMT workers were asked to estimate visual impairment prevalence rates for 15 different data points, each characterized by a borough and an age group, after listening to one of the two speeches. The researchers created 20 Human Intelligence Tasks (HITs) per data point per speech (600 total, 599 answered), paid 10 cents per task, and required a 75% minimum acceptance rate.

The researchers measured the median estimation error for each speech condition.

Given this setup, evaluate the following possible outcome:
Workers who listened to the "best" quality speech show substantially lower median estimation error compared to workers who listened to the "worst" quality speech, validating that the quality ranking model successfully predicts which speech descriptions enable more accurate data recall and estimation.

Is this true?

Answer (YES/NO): YES